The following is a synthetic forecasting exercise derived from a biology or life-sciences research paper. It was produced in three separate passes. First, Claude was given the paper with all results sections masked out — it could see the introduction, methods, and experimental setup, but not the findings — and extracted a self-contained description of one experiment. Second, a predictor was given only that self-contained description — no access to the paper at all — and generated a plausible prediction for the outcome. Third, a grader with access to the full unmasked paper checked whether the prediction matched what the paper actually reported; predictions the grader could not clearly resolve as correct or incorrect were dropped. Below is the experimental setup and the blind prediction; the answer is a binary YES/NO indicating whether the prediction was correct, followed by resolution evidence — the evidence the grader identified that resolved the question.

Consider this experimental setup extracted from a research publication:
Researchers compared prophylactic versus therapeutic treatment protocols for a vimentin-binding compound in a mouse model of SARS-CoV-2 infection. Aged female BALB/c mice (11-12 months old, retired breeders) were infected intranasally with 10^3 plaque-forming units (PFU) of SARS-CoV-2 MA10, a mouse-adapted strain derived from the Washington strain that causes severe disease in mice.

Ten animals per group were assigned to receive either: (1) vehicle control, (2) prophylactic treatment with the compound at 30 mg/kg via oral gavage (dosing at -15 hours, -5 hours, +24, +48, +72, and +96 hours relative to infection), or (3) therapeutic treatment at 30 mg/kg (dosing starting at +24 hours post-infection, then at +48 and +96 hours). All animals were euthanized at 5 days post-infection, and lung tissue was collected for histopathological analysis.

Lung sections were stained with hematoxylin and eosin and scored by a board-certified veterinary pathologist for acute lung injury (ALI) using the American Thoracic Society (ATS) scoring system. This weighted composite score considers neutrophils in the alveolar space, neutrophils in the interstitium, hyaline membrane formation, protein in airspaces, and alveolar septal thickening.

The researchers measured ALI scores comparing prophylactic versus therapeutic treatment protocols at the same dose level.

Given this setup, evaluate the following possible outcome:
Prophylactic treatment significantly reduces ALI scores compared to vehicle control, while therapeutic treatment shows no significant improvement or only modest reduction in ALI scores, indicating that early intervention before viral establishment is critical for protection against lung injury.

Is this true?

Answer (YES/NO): NO